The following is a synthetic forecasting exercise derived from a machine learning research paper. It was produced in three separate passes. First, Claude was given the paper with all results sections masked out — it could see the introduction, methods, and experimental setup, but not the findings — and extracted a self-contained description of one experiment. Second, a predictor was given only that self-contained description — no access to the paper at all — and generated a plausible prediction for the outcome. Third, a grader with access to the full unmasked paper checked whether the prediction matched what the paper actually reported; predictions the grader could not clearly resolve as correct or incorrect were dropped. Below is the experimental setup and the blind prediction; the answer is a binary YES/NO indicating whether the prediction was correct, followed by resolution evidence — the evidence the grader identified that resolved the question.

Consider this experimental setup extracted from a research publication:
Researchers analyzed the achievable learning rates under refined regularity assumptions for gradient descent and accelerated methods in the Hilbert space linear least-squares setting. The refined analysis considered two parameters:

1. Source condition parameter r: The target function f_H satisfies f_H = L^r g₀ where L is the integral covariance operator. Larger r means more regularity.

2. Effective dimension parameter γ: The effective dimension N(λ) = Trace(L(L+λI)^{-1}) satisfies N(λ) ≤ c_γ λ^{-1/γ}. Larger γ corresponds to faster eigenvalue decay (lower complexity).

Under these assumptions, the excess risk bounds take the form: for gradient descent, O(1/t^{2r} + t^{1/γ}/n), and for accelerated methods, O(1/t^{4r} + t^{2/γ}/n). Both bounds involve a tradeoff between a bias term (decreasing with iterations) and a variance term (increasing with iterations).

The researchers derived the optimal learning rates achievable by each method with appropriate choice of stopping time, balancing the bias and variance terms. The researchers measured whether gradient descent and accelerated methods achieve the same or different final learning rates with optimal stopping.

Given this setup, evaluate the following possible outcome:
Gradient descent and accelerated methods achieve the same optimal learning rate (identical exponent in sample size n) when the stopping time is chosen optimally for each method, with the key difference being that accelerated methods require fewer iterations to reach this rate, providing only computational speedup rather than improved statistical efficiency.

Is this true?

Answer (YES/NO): YES